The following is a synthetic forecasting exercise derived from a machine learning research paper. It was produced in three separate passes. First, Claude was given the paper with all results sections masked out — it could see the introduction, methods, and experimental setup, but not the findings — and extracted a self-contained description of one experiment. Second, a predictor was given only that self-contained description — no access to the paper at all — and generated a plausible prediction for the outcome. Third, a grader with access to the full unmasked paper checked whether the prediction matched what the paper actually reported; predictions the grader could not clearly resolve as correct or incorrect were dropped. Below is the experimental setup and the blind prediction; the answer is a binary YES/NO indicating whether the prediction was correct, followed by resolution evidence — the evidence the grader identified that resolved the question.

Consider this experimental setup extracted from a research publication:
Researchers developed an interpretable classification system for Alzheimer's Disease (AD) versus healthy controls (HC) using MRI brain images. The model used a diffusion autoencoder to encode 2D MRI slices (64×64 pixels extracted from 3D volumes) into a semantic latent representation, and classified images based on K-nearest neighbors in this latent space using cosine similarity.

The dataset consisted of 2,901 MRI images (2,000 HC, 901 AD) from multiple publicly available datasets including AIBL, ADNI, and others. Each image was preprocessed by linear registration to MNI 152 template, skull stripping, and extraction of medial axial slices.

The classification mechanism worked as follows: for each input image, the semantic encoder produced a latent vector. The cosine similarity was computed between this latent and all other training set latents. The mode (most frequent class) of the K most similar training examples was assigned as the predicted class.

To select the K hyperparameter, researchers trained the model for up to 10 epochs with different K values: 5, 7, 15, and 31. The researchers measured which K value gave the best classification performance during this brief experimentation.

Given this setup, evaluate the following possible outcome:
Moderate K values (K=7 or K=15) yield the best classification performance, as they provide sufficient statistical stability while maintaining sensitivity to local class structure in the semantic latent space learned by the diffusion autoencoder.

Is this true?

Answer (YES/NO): YES